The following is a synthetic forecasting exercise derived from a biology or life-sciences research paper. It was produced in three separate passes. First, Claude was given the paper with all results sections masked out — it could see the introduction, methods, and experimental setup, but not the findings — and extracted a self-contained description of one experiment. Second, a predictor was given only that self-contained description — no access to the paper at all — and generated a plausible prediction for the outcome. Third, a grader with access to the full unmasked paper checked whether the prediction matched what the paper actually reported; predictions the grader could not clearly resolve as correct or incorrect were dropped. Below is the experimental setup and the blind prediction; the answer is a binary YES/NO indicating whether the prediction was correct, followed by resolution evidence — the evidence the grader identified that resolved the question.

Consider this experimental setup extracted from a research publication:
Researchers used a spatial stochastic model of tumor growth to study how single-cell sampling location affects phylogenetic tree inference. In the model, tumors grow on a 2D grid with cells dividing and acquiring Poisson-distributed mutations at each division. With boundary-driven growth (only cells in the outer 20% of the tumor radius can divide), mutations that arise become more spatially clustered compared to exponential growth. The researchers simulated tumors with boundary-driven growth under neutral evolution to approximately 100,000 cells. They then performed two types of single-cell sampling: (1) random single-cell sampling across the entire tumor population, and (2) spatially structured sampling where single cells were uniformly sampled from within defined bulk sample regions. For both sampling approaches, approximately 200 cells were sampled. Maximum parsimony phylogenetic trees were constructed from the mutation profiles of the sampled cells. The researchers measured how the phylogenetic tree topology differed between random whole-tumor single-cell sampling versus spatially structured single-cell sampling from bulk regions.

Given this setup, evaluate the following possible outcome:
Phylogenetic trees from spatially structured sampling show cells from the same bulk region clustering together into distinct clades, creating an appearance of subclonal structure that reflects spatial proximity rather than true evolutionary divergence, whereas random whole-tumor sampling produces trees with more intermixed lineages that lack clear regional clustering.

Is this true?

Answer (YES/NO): YES